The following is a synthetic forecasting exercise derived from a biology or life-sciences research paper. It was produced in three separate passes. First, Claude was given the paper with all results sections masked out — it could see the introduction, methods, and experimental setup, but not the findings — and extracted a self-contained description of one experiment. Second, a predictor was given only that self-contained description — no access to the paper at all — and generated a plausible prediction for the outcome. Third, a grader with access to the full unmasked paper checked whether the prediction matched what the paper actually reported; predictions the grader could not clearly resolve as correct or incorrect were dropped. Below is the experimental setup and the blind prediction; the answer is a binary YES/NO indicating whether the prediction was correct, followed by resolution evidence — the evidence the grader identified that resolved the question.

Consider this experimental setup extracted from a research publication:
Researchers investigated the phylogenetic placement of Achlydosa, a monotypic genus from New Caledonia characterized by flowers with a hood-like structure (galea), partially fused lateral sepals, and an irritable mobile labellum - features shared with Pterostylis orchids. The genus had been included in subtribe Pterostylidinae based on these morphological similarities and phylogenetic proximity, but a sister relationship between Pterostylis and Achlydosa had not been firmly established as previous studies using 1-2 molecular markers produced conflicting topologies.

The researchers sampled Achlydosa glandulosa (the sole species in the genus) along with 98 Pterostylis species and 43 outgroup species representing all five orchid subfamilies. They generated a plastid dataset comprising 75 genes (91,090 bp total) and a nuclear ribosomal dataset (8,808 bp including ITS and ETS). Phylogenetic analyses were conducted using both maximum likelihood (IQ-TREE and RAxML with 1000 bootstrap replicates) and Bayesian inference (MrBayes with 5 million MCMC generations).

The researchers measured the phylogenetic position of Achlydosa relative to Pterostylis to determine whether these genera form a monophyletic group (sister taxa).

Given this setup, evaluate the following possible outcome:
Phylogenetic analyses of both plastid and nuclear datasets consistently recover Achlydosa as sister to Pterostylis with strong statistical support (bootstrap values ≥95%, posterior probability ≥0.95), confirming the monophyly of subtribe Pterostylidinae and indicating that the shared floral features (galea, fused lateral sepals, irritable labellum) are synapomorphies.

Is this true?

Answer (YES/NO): NO